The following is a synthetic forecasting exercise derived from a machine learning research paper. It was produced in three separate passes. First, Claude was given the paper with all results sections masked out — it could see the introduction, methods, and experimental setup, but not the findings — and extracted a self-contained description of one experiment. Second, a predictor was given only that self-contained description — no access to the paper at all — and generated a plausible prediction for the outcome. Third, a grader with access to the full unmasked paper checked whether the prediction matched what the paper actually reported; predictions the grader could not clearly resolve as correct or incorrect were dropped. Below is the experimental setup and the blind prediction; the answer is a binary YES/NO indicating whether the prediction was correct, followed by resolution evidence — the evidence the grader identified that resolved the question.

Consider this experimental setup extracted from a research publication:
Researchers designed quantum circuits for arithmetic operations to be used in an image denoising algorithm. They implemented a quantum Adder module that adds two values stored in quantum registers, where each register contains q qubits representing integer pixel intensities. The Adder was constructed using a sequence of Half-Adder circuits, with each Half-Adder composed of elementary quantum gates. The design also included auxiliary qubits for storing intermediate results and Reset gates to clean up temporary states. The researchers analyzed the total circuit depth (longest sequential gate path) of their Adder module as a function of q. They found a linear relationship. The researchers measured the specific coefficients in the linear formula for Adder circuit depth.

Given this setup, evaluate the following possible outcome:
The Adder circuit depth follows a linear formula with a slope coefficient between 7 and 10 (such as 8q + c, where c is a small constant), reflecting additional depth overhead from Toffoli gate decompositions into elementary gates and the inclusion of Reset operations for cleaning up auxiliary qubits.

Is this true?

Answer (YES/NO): NO